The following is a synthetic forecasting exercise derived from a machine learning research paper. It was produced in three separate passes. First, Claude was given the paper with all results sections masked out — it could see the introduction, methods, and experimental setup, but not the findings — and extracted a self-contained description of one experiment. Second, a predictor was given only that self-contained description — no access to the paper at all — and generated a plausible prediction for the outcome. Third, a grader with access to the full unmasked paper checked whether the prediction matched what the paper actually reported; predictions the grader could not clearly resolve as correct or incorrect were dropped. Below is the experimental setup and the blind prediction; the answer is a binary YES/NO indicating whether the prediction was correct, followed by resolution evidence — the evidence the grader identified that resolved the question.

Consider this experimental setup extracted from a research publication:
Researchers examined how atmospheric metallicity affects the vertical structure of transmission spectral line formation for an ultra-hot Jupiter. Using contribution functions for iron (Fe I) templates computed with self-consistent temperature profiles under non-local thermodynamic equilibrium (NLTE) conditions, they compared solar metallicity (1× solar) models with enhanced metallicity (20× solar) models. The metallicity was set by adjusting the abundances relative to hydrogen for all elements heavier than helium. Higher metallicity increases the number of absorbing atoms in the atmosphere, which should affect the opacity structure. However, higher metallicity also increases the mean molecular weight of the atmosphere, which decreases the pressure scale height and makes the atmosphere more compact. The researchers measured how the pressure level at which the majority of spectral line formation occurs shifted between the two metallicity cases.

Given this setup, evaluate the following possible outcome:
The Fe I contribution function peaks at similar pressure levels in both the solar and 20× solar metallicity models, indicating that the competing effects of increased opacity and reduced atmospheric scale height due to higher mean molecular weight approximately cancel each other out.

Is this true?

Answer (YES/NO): NO